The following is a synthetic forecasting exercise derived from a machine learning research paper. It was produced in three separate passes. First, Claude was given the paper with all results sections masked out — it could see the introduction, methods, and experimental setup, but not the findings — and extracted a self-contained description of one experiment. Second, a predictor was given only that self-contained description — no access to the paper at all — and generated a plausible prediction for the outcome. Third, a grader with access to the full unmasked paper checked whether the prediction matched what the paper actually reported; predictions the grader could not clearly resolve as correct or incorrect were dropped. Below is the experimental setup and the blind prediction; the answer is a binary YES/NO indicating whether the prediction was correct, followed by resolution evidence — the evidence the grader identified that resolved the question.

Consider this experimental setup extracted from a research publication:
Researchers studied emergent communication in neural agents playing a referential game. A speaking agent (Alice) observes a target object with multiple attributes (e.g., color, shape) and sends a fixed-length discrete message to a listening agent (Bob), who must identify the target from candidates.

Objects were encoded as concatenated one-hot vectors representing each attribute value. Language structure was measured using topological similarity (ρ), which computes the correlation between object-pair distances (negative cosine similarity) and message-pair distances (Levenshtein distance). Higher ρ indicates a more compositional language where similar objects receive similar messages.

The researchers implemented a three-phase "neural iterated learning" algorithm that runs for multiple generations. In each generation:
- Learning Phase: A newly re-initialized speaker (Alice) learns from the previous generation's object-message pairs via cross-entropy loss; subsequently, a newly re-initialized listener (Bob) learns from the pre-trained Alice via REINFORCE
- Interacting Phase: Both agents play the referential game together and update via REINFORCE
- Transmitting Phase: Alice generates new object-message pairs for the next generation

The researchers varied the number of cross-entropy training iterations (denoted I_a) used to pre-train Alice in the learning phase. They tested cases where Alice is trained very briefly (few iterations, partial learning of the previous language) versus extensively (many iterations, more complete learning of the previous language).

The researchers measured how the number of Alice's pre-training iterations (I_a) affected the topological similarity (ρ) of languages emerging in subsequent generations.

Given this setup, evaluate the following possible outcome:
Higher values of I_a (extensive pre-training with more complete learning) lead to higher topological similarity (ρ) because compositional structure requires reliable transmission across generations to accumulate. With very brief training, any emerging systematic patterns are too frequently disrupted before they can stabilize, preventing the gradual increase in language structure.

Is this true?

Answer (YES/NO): NO